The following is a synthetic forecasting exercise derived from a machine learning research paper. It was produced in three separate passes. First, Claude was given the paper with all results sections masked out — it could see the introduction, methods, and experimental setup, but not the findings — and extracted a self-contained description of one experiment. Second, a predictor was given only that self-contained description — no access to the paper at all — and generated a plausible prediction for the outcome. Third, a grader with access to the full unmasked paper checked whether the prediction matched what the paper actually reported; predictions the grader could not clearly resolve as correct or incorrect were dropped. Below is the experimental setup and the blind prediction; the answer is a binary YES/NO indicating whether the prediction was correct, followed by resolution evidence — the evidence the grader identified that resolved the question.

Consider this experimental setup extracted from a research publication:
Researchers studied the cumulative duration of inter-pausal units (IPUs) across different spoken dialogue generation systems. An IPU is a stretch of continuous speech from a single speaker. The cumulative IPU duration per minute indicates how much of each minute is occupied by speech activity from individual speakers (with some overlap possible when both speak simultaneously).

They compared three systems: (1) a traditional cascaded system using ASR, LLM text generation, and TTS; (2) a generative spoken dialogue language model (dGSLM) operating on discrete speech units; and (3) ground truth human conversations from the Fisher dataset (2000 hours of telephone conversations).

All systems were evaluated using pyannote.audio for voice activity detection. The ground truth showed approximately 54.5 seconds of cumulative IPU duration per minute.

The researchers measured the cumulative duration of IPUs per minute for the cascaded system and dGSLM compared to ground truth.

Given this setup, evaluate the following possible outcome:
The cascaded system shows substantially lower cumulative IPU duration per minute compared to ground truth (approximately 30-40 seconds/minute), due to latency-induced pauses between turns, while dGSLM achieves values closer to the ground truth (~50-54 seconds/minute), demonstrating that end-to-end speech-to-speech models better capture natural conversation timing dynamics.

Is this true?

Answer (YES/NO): NO